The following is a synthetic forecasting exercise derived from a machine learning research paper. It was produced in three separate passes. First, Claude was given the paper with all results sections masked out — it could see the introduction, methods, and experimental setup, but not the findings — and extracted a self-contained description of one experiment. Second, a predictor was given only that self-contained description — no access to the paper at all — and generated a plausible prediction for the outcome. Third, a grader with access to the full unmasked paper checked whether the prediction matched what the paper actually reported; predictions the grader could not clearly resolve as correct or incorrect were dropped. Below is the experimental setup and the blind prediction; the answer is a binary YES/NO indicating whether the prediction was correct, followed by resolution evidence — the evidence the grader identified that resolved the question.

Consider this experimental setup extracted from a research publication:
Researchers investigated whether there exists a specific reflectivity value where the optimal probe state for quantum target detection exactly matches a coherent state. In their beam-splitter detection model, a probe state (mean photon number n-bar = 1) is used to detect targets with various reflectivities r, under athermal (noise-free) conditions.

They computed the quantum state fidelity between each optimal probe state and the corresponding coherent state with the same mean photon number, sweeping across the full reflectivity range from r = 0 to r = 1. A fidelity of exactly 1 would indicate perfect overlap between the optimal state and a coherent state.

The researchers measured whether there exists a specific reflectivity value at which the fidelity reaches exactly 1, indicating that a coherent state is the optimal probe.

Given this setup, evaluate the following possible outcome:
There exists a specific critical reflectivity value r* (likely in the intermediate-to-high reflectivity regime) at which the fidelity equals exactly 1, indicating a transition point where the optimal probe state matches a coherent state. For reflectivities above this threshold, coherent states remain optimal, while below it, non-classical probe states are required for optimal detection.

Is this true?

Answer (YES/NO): NO